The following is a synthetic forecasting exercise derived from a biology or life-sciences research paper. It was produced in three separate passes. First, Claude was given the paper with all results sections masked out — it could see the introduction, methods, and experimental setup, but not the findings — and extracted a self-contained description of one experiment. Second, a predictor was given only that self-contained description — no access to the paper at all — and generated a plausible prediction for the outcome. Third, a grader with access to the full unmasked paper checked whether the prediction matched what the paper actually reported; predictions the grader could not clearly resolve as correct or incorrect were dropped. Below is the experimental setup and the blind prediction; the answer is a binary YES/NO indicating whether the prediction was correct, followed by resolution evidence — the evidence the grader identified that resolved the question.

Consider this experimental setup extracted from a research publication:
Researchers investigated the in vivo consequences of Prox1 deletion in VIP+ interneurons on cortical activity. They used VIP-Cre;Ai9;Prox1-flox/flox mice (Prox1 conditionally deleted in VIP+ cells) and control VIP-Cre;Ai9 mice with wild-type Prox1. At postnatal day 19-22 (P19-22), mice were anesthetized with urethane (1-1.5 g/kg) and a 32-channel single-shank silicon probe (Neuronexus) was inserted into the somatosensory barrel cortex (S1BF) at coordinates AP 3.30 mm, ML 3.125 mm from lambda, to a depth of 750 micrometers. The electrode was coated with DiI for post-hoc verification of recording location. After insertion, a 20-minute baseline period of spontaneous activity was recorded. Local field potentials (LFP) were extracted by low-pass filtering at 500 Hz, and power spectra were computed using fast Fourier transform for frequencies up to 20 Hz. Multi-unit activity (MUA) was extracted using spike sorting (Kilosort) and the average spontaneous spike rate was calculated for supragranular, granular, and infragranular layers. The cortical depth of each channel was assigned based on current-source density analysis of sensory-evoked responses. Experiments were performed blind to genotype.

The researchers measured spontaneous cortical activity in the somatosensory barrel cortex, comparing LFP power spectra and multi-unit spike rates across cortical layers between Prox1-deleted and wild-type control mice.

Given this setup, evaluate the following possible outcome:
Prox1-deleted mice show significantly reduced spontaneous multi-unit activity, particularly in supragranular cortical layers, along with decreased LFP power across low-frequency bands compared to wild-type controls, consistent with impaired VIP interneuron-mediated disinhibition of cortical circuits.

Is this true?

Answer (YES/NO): NO